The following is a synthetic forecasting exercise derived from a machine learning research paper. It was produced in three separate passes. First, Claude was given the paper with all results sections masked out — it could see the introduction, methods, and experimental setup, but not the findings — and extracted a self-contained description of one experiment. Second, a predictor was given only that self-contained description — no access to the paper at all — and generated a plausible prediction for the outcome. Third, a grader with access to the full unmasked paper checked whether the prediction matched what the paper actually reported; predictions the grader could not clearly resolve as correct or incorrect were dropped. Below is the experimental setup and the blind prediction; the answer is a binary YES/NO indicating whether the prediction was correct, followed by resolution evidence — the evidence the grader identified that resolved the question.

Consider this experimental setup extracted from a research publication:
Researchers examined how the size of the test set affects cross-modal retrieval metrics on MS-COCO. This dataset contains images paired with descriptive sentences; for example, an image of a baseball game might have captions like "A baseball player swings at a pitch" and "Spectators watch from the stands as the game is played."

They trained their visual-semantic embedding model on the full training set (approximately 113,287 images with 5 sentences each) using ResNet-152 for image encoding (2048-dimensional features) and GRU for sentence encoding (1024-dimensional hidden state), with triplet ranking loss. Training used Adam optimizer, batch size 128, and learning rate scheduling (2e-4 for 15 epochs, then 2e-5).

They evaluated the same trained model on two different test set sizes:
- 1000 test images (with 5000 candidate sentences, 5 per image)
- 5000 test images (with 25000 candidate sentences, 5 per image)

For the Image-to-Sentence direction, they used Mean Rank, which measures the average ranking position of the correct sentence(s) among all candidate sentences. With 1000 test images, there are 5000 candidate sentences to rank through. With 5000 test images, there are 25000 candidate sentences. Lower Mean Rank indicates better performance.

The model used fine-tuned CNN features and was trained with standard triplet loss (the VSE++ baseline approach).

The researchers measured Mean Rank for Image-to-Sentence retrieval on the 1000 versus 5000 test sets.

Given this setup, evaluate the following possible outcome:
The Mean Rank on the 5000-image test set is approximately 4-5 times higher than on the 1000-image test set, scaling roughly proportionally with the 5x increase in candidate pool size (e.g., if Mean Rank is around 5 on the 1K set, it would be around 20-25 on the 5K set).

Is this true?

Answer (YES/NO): NO